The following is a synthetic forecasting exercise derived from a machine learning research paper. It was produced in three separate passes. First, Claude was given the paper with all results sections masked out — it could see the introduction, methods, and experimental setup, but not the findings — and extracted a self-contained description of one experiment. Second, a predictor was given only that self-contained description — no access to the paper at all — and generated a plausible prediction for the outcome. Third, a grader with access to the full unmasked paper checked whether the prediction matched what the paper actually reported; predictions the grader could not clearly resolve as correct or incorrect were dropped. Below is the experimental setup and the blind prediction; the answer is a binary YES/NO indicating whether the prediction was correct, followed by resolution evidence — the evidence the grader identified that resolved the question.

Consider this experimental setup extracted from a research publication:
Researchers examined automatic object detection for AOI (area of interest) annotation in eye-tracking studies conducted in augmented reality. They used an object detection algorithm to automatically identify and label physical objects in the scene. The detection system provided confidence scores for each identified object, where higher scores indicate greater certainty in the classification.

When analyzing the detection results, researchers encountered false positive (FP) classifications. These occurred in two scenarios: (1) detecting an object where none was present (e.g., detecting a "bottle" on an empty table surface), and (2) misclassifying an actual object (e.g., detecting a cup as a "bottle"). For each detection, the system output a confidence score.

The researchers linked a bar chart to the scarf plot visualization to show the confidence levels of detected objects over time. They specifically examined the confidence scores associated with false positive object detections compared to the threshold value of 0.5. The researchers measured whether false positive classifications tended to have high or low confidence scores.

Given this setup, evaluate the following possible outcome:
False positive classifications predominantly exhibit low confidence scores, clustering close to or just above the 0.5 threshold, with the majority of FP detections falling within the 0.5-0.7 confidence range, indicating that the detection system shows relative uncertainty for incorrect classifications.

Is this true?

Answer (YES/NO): NO